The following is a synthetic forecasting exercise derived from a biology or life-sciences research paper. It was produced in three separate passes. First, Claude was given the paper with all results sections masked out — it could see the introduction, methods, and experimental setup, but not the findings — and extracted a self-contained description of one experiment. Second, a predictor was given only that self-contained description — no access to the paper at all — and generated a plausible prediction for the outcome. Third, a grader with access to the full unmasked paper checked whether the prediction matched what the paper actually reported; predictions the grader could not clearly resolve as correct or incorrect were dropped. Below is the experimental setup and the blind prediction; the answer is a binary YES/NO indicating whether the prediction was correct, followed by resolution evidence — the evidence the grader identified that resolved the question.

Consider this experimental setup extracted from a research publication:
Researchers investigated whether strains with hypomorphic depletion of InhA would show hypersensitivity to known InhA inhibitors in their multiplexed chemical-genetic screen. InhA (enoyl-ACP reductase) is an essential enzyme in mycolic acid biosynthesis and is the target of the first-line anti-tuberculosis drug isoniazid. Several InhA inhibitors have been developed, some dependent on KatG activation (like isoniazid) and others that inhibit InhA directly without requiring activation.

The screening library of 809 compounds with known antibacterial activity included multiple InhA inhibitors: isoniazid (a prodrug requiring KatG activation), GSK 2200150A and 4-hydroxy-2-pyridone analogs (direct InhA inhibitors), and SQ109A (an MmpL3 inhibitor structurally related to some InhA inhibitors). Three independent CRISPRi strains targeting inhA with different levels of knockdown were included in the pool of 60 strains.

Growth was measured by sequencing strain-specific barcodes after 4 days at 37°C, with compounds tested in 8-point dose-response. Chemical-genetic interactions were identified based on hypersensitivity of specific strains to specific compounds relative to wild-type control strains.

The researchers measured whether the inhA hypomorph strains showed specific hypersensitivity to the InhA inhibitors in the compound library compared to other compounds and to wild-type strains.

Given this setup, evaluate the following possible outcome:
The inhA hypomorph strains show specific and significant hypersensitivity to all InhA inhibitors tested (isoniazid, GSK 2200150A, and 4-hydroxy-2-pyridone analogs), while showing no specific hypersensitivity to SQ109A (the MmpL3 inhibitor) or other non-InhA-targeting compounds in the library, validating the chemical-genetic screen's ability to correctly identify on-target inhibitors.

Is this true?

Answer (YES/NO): NO